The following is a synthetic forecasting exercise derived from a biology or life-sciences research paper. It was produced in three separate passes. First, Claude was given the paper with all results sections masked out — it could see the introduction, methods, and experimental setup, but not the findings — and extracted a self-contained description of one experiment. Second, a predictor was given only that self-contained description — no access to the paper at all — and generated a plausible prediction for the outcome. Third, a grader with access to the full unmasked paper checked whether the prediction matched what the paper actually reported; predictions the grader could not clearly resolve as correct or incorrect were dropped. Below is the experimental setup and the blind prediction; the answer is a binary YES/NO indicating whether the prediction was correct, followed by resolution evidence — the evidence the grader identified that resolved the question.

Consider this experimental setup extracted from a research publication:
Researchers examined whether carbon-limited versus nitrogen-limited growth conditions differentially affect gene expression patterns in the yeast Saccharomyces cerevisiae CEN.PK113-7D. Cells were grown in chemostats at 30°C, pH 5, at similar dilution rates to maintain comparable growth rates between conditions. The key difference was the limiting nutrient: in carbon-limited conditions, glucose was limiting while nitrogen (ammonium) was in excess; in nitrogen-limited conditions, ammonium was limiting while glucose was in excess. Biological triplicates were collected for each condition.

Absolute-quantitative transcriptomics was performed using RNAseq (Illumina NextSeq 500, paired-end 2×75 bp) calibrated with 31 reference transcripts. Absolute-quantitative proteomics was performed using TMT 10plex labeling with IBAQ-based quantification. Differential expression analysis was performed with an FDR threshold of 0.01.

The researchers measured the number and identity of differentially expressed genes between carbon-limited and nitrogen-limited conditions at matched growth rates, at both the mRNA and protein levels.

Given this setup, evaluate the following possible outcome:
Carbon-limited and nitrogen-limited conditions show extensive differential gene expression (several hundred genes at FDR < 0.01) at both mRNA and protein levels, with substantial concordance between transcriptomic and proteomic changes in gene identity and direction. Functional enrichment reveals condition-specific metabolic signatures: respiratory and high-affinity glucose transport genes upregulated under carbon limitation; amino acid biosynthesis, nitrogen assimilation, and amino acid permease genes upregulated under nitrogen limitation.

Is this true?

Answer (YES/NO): NO